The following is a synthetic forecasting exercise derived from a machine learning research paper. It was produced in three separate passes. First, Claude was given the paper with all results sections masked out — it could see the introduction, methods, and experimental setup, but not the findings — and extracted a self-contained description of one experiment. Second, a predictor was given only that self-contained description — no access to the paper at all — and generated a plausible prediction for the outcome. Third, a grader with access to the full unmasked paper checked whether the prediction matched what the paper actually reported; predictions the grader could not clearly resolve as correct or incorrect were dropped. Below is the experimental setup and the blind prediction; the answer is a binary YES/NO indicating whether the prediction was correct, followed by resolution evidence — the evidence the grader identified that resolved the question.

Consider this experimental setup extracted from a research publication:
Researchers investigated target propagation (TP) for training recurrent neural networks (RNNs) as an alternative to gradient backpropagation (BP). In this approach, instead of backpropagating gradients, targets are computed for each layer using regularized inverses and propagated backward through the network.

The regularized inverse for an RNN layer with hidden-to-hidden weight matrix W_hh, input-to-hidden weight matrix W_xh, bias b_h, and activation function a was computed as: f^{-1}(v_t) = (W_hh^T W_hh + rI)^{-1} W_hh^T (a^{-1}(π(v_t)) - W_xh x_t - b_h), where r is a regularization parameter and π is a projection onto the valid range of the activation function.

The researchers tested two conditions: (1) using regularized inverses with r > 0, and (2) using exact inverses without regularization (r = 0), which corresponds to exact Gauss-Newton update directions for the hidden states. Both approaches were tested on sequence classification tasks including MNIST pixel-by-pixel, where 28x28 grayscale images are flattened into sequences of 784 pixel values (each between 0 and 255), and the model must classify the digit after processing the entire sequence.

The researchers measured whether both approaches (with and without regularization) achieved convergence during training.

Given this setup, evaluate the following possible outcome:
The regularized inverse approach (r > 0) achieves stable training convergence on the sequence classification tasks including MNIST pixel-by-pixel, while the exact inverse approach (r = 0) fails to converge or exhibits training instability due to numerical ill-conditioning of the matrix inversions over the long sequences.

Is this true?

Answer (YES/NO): YES